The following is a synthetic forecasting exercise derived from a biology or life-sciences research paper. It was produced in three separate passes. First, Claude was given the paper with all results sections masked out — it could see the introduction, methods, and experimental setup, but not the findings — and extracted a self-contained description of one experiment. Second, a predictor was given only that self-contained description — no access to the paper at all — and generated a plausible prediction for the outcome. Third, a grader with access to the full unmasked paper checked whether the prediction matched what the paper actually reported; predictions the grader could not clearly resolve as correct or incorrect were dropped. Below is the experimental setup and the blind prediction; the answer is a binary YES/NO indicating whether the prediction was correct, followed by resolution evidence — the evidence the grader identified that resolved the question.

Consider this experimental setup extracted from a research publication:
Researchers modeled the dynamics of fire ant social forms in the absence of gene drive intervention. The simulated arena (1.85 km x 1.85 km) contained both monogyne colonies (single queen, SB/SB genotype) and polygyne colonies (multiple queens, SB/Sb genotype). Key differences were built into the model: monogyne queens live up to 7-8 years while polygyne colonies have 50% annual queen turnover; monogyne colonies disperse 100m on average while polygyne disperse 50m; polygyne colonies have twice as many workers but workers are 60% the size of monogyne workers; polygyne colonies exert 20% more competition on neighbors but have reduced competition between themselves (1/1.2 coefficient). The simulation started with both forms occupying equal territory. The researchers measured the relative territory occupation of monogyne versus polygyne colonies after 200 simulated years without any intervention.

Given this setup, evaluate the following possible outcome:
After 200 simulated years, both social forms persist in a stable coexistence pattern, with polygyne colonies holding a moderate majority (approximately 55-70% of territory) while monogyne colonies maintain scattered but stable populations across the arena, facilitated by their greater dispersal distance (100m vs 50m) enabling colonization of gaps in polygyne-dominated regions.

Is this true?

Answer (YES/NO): NO